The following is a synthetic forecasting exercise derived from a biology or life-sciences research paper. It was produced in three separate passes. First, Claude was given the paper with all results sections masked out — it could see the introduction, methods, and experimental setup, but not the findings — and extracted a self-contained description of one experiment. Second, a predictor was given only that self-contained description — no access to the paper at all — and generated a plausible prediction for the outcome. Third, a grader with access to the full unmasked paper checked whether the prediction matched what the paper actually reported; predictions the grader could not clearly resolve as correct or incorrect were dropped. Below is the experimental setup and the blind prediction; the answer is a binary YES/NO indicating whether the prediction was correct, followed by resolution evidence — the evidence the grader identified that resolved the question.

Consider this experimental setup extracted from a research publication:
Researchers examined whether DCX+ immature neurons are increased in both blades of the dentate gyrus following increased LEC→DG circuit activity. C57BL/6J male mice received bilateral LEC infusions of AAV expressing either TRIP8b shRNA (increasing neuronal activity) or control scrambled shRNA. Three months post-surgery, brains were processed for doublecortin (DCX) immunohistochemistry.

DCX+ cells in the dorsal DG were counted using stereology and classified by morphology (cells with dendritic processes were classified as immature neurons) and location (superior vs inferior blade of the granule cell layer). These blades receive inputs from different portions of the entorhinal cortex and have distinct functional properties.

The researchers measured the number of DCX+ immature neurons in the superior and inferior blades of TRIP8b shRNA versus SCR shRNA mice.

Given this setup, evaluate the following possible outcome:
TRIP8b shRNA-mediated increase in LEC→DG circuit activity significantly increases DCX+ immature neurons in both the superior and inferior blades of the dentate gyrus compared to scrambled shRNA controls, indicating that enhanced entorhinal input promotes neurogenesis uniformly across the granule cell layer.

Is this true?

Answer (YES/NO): NO